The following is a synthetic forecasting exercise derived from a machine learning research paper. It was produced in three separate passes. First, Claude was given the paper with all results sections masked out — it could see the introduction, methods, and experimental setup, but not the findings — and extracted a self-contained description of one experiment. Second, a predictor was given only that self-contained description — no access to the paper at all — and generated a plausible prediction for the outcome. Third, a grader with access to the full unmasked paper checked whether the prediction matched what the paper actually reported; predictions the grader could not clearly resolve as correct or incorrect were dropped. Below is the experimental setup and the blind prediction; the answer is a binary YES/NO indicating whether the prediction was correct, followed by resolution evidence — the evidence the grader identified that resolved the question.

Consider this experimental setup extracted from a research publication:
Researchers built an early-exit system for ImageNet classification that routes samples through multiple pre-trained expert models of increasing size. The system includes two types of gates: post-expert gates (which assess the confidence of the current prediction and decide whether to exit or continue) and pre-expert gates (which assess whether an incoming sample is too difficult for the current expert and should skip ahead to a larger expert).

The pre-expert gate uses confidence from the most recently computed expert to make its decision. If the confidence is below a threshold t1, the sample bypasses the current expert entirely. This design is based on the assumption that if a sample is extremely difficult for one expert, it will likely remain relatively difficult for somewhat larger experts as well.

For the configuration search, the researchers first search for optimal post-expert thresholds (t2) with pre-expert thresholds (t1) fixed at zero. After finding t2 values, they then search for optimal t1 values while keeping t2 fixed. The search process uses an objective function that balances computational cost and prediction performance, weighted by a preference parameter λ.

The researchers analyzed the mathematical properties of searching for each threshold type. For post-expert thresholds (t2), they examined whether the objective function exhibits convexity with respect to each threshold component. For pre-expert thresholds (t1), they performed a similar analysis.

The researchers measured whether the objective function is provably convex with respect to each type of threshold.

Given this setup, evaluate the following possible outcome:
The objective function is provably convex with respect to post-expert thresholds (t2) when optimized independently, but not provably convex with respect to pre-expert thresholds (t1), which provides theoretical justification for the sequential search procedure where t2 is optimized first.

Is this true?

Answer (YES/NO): YES